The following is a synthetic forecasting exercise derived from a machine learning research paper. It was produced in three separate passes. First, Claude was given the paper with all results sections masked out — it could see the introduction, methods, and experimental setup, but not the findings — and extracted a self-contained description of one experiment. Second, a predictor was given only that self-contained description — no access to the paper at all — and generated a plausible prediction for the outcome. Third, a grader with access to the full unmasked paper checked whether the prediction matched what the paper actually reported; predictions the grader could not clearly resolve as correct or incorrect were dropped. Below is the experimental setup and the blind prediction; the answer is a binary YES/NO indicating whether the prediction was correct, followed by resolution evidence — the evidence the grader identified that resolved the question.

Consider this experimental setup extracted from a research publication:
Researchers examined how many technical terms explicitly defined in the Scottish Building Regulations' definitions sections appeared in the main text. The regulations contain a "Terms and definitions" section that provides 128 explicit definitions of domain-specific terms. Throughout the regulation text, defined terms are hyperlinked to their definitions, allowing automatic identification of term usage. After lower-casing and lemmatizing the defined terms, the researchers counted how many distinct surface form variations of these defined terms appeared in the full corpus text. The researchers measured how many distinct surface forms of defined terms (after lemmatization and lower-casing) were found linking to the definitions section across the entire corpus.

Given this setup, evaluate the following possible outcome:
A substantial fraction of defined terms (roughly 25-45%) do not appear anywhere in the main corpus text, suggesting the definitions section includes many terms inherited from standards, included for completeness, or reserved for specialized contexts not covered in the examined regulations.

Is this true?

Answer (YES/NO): NO